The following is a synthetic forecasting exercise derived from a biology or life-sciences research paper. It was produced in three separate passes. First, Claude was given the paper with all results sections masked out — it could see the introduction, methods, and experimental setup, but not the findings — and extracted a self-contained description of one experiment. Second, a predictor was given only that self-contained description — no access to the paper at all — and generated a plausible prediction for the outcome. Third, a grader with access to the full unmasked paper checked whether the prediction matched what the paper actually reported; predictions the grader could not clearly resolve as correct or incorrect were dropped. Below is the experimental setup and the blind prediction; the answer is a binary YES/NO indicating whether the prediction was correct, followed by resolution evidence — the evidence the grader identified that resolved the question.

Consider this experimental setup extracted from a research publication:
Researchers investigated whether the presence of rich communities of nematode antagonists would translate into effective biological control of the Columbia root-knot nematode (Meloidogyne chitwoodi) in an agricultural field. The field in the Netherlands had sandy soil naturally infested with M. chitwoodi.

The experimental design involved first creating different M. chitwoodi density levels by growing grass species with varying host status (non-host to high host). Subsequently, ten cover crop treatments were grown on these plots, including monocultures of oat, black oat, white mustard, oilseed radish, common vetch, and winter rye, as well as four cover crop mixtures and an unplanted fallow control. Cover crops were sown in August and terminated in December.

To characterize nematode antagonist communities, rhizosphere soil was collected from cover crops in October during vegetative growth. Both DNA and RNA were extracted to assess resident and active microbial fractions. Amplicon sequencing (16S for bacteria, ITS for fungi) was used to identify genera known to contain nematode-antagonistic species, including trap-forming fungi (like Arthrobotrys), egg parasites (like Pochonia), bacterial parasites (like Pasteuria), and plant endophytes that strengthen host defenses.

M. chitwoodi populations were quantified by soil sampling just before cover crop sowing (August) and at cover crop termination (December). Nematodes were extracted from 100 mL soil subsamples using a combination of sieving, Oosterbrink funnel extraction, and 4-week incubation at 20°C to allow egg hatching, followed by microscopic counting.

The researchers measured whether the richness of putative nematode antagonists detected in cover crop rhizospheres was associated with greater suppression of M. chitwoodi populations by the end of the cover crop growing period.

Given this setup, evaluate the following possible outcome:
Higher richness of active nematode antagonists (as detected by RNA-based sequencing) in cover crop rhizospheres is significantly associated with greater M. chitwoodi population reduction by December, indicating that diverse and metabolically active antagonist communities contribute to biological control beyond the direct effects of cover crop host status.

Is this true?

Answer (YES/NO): NO